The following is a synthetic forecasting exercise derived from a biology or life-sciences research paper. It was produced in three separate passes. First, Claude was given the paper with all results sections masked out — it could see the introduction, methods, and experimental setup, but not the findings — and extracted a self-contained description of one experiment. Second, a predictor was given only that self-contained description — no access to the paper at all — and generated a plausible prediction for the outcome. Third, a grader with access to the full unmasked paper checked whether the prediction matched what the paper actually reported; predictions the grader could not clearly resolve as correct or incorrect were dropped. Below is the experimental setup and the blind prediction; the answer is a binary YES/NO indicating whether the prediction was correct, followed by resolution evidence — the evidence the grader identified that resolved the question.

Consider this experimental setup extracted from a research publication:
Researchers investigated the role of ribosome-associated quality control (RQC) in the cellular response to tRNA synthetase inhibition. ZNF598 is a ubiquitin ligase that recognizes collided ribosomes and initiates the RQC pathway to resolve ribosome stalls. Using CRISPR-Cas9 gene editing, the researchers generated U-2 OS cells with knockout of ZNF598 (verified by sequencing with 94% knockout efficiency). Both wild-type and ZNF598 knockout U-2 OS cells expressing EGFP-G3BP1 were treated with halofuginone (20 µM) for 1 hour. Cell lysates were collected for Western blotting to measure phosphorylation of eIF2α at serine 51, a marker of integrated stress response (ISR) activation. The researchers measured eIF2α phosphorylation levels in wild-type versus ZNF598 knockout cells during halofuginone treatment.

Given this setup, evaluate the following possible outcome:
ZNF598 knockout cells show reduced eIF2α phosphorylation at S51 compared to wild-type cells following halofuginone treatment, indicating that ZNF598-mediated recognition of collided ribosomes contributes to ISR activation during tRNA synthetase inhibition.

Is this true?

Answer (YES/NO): NO